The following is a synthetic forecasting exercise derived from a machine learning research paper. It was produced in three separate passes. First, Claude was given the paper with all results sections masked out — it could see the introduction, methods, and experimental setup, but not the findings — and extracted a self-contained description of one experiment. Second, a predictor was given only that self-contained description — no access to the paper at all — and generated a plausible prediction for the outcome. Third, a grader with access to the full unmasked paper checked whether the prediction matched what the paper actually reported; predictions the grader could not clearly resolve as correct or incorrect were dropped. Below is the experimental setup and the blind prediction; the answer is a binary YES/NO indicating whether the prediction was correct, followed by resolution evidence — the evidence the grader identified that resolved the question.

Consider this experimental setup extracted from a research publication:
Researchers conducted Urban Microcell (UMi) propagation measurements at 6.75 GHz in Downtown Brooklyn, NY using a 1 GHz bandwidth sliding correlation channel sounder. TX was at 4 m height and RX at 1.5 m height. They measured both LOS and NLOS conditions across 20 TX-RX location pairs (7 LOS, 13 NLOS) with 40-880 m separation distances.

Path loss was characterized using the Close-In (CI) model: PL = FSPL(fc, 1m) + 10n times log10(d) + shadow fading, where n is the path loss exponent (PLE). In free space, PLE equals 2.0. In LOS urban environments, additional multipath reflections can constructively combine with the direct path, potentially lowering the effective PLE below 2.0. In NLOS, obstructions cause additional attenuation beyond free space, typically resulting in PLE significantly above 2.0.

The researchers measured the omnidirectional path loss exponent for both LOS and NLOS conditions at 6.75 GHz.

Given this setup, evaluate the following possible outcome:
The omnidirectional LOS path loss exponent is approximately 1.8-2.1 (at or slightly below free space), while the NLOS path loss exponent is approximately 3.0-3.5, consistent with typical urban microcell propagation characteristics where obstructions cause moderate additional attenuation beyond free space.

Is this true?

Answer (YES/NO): NO